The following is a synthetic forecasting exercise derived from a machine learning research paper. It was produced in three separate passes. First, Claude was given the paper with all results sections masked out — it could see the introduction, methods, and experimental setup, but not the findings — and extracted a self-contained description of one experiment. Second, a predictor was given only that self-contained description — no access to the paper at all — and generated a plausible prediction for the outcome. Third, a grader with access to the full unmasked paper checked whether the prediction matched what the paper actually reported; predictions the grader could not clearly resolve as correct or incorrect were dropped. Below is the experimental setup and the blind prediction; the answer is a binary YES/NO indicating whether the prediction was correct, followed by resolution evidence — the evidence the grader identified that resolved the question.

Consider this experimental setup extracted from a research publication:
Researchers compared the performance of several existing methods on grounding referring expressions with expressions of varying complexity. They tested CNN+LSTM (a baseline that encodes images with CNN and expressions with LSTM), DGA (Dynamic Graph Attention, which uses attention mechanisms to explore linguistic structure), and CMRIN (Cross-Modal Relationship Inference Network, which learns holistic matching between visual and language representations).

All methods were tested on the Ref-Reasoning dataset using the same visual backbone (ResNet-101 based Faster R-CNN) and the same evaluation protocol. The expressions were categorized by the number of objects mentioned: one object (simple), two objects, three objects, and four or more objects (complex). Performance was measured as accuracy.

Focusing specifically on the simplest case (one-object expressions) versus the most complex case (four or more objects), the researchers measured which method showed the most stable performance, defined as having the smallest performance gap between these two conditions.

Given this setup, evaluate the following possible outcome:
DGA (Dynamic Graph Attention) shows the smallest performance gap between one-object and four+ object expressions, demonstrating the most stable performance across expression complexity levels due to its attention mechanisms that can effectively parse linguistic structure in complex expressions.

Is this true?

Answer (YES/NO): YES